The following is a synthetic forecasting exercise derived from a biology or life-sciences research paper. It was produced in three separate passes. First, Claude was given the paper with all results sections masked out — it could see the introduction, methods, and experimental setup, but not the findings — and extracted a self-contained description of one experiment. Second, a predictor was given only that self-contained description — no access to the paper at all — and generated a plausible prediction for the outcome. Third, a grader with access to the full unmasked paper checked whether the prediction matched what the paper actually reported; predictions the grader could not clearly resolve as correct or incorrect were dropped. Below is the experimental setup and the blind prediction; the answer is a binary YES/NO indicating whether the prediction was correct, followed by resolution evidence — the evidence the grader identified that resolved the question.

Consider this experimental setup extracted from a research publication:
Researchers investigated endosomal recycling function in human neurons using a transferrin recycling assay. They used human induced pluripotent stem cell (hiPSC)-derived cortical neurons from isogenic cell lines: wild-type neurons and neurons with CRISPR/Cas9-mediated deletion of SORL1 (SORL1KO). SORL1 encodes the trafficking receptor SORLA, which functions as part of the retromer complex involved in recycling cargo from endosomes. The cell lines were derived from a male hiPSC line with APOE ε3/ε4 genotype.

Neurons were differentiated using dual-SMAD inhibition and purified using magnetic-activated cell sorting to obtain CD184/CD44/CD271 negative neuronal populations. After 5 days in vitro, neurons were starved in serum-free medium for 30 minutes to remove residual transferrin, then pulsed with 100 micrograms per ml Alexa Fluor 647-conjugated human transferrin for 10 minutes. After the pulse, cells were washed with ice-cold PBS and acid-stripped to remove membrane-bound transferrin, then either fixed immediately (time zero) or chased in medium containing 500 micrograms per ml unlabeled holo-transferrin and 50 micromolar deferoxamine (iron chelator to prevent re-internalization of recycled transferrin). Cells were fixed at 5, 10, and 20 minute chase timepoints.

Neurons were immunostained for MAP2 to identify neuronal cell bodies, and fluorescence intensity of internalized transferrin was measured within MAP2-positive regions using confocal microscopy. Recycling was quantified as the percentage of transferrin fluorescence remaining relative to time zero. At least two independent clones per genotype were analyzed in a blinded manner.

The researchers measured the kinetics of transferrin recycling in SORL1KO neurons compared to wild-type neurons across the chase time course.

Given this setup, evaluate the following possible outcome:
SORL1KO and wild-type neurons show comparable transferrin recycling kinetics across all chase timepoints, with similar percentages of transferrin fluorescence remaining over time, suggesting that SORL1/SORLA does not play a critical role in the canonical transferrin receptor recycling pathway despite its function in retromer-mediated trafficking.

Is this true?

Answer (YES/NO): NO